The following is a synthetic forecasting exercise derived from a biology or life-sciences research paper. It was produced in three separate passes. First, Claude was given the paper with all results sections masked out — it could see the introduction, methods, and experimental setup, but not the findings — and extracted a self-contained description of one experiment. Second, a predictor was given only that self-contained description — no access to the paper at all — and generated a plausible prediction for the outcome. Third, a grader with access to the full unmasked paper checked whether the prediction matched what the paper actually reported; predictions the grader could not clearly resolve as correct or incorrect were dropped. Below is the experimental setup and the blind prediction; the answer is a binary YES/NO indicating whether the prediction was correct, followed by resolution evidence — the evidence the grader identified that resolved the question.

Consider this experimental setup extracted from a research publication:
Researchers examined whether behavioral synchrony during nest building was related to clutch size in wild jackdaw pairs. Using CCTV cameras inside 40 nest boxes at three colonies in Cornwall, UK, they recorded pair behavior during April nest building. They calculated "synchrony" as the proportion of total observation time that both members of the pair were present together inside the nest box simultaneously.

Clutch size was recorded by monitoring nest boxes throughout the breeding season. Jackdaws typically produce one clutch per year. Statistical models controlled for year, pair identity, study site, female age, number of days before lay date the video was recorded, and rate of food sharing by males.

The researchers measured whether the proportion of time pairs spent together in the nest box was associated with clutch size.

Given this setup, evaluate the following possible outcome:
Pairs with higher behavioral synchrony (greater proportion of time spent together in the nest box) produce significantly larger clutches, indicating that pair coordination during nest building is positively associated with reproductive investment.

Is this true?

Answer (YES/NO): NO